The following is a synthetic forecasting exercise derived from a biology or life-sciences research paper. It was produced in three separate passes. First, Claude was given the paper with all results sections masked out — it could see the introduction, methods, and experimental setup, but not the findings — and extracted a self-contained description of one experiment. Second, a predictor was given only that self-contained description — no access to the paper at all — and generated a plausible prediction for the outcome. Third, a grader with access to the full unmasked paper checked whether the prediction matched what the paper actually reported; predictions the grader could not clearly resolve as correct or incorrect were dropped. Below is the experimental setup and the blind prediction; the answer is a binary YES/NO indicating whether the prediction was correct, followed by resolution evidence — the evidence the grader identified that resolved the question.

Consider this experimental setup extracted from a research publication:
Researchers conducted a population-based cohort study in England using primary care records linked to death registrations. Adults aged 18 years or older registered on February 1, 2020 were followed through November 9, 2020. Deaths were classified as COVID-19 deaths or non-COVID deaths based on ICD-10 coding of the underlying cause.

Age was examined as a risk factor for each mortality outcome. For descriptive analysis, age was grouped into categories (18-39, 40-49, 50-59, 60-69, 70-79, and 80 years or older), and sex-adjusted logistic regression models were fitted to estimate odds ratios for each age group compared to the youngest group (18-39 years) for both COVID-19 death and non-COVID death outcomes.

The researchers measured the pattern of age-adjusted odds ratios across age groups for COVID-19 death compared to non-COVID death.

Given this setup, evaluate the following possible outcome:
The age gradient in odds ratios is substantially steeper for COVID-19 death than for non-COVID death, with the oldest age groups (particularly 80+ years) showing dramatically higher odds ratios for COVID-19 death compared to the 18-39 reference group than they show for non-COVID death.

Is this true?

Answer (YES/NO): YES